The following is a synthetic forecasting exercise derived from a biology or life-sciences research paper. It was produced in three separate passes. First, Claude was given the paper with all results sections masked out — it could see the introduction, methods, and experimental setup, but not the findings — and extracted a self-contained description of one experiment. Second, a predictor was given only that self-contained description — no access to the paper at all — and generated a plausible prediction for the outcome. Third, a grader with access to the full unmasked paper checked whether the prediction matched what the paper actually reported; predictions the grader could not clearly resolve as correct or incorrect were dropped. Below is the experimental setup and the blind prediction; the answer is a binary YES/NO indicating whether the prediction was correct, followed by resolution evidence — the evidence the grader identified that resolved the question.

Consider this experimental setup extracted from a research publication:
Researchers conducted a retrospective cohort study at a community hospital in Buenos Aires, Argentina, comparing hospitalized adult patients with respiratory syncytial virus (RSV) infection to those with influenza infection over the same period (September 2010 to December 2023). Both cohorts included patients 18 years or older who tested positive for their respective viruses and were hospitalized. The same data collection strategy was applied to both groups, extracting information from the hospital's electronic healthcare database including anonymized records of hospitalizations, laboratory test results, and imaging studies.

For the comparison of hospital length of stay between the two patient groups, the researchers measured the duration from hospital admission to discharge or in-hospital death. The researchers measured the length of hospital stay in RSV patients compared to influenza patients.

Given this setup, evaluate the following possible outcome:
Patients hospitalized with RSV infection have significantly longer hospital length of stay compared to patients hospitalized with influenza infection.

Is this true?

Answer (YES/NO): NO